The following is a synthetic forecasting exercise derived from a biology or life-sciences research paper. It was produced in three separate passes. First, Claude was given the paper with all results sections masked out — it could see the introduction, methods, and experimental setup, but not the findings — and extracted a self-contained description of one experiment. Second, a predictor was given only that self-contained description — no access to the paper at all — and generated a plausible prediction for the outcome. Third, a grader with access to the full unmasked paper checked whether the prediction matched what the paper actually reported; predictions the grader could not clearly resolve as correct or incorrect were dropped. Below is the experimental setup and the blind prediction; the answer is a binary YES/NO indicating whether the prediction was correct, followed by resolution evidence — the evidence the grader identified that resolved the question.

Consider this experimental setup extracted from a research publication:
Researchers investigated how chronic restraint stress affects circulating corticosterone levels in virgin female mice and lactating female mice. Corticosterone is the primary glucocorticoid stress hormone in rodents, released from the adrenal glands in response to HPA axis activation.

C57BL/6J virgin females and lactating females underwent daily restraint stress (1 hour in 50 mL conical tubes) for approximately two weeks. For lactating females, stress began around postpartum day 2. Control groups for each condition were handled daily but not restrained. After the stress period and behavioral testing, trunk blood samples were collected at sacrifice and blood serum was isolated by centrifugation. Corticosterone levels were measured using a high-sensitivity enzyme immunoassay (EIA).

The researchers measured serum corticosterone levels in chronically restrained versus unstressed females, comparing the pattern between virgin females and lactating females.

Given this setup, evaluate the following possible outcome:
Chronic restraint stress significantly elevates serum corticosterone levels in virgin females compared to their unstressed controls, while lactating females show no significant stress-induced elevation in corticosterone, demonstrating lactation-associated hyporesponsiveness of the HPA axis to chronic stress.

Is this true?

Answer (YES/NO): NO